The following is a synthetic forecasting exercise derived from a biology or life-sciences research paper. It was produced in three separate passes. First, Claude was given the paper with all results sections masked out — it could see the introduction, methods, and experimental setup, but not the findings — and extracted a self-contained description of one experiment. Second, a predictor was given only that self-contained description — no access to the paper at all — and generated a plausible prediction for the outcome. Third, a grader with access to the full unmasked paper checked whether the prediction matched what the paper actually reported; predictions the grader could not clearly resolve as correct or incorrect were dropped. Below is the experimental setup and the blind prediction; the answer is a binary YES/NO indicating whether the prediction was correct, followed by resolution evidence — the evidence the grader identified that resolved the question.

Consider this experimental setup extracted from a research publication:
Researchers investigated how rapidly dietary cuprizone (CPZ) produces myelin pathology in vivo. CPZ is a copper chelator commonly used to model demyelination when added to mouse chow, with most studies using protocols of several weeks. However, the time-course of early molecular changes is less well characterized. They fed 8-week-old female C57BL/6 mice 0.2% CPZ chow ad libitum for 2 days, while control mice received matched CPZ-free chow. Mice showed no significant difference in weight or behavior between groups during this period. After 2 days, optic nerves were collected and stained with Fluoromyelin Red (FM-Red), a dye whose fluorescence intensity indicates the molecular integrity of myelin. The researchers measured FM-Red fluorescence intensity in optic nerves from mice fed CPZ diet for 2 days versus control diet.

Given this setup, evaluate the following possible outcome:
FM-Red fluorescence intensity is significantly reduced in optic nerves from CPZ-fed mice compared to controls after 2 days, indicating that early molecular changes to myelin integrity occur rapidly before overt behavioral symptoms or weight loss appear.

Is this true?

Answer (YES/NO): YES